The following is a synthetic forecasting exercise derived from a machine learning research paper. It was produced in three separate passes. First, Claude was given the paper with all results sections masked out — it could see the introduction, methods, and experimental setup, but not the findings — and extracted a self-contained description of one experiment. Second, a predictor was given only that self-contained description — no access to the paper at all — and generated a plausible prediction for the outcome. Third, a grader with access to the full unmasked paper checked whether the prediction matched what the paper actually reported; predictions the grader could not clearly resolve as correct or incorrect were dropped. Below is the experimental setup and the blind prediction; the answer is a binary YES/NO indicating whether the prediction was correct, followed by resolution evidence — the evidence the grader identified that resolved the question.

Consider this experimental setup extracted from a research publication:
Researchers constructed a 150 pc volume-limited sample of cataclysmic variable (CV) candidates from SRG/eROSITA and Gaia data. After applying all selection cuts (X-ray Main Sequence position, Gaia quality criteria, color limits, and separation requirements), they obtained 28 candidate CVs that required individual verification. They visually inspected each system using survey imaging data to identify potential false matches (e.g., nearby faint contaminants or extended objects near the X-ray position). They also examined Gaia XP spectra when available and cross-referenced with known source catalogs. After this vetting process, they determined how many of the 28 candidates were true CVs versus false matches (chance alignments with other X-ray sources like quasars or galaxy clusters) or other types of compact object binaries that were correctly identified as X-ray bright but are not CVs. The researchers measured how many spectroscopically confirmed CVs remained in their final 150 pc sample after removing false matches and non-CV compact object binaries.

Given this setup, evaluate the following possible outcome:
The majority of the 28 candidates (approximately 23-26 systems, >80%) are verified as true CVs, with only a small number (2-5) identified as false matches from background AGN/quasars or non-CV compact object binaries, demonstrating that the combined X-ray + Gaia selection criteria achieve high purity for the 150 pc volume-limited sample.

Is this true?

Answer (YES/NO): YES